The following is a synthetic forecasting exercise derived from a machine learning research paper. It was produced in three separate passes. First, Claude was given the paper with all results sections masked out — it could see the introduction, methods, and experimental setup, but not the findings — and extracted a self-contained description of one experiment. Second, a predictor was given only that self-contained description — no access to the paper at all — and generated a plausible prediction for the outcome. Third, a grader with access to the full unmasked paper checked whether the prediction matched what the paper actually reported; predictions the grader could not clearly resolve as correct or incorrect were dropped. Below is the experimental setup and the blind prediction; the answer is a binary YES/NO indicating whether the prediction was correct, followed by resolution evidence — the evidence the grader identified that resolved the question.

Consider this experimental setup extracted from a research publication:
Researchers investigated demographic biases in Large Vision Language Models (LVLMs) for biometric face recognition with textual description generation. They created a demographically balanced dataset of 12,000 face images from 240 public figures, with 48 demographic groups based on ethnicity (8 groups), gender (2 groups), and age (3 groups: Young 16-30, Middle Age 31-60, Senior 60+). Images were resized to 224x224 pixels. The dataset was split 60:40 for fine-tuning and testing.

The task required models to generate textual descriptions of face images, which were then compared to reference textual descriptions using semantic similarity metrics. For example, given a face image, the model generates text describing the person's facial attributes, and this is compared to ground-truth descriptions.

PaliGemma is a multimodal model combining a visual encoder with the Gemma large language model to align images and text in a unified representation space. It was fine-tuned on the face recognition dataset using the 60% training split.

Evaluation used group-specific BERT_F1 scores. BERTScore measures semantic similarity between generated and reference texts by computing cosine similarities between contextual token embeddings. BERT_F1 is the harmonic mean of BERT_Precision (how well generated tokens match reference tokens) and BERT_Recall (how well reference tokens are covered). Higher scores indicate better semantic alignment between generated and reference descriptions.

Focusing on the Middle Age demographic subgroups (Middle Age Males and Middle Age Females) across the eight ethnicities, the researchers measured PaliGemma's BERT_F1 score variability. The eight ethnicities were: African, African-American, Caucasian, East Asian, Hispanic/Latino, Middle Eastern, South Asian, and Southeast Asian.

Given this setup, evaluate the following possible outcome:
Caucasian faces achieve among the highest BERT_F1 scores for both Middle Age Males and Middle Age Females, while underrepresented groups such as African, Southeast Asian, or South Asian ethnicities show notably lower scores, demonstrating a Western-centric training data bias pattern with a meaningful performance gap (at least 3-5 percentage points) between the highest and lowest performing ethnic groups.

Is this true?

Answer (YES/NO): NO